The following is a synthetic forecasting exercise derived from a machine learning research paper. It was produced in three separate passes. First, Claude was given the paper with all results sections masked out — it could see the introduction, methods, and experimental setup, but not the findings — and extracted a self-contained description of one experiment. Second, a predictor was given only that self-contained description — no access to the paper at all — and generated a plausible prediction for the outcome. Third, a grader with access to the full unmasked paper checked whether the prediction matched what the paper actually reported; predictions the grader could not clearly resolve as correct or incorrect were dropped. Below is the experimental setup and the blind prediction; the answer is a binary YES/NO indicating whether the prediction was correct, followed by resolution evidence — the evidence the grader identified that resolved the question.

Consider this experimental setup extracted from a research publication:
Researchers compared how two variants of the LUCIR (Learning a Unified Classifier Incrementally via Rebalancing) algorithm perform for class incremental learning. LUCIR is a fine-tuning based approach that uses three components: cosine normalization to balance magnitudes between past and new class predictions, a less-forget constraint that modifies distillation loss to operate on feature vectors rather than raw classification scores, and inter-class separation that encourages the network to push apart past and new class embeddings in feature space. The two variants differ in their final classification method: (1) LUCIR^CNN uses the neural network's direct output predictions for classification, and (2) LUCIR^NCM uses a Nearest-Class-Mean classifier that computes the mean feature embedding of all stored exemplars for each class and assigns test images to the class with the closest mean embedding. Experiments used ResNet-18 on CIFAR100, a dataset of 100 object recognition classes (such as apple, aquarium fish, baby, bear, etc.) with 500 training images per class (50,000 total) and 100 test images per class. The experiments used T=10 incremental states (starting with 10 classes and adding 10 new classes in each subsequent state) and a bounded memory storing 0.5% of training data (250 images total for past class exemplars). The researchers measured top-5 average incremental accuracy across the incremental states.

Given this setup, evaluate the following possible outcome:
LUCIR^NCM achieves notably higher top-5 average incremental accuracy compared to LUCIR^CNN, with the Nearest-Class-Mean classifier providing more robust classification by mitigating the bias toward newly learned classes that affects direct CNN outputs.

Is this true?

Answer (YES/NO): YES